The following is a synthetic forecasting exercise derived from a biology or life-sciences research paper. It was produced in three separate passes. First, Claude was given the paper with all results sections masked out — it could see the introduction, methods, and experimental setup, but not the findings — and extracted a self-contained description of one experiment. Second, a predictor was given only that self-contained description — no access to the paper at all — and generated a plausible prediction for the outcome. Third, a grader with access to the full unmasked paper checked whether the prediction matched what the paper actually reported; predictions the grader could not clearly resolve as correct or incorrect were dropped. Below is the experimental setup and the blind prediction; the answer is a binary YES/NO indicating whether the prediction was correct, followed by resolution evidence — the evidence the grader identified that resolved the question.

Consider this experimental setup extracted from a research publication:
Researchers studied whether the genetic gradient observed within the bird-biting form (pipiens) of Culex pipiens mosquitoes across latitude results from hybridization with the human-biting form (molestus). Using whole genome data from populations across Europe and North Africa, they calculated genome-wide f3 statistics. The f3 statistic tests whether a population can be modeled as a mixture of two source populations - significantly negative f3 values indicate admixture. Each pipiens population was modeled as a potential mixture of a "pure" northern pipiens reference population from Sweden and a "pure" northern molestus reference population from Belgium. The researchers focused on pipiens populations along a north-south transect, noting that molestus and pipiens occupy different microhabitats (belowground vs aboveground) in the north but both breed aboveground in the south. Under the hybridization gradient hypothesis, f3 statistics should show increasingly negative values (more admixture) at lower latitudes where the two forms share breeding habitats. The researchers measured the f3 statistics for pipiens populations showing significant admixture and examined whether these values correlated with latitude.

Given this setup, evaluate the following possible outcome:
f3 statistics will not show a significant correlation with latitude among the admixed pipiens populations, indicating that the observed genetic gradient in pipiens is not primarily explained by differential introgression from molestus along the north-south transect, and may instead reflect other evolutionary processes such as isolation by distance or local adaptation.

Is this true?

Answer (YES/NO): YES